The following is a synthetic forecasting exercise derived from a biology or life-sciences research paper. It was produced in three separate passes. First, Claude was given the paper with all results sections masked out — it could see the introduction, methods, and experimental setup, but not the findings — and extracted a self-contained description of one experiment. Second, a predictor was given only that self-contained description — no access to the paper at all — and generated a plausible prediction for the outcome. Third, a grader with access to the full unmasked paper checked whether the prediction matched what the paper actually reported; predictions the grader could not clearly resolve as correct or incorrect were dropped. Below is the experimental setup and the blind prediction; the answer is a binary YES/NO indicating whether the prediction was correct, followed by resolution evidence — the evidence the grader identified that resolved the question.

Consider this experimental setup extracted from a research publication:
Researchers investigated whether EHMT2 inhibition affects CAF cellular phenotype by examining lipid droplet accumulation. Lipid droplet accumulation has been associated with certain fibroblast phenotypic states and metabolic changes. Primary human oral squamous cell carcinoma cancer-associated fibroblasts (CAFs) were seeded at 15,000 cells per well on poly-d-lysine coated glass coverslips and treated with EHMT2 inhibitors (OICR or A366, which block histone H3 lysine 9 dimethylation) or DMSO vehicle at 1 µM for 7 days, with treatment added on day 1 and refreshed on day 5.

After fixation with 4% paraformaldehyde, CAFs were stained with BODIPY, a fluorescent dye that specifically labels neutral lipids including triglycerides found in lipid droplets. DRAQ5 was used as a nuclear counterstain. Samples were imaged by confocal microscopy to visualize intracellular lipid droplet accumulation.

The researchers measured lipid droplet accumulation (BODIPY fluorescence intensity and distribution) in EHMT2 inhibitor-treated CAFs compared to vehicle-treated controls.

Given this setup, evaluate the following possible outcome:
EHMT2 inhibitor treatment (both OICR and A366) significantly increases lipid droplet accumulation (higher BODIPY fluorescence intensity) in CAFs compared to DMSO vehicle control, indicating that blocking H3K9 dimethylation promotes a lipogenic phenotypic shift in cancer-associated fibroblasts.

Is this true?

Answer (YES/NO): NO